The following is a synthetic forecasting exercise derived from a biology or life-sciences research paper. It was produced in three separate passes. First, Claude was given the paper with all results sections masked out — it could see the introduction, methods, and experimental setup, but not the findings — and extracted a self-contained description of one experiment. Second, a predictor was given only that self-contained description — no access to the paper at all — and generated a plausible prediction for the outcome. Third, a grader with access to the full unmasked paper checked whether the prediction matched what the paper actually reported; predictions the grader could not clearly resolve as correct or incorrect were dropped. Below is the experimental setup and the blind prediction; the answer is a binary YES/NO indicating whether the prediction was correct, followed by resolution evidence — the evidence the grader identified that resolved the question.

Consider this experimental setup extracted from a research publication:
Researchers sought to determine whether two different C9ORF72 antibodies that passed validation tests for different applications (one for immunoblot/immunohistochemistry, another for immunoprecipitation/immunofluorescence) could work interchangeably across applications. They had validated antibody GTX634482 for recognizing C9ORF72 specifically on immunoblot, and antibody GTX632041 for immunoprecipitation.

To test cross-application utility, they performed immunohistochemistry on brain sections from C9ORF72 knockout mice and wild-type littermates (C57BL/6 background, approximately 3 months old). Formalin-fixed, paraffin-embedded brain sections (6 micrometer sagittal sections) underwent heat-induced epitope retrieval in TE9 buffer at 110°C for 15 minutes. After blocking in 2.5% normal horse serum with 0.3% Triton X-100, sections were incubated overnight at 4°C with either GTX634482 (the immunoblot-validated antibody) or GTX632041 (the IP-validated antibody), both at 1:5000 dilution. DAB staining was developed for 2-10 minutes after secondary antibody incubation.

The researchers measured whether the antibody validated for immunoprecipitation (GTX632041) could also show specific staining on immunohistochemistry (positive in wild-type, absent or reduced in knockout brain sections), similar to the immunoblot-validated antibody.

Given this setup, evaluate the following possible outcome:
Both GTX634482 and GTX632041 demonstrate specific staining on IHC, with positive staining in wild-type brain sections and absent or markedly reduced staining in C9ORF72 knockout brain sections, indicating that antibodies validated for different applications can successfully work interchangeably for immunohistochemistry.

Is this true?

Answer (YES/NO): YES